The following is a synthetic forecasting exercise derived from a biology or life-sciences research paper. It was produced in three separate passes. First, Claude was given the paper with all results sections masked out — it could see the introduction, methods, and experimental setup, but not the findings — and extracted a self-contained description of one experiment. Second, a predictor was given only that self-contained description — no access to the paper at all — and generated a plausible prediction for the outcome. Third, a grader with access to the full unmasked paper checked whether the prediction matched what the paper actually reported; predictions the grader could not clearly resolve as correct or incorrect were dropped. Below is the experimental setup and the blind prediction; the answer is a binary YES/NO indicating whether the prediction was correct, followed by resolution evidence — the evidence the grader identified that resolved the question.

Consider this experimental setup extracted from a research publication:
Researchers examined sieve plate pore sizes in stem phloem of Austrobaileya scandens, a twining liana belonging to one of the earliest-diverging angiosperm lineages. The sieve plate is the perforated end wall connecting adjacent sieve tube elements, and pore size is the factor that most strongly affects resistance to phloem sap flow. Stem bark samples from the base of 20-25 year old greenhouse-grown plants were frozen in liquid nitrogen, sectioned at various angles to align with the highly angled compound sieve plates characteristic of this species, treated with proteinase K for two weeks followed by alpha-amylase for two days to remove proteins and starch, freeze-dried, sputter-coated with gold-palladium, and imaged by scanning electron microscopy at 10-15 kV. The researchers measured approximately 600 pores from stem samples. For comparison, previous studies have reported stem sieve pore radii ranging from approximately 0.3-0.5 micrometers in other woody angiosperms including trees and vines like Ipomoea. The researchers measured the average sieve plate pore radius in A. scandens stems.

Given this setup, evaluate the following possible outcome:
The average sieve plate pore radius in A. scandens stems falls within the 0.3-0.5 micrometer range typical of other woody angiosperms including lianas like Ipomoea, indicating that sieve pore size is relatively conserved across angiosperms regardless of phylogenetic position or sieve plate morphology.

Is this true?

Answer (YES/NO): NO